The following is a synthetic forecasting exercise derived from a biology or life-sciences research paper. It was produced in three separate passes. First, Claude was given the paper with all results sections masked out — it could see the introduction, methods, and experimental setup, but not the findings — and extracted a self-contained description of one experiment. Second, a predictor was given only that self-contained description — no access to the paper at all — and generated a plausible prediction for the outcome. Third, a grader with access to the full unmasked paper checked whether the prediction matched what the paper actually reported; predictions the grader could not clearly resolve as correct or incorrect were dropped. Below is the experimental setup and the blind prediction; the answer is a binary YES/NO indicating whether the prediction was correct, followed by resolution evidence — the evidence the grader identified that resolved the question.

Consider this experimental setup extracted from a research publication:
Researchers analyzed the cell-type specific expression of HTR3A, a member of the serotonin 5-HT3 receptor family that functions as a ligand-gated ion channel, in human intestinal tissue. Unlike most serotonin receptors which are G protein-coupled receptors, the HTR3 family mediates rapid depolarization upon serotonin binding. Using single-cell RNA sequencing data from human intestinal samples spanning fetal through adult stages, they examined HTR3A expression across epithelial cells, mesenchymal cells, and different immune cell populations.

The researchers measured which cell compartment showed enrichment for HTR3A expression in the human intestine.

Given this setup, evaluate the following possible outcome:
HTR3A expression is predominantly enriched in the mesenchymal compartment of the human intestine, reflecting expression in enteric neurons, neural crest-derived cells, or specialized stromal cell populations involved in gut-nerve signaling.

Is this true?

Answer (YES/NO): NO